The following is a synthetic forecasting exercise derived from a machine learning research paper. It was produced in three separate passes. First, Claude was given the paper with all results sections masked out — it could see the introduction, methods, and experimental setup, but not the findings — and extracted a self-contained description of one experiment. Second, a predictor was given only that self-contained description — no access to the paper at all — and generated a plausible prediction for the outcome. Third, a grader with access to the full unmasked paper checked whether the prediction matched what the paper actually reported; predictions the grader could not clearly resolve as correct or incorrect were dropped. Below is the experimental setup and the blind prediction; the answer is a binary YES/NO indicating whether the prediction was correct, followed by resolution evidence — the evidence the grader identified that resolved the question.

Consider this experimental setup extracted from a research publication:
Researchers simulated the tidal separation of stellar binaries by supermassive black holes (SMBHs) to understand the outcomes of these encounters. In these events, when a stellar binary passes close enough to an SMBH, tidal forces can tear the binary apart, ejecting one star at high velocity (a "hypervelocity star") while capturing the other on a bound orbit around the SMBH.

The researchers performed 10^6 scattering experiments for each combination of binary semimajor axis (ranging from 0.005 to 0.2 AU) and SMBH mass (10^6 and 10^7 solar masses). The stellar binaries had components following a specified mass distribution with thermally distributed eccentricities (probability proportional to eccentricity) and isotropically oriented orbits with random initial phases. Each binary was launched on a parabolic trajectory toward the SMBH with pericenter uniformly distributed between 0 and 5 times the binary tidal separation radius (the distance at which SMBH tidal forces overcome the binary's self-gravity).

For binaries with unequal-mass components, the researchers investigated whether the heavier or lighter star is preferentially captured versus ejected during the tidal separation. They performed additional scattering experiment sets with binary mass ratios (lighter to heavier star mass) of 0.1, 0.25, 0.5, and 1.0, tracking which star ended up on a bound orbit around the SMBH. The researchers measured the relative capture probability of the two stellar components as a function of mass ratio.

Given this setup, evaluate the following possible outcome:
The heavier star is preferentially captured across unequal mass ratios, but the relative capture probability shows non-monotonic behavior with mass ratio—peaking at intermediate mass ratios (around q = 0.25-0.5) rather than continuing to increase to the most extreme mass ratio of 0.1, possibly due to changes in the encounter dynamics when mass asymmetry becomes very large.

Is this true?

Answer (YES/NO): NO